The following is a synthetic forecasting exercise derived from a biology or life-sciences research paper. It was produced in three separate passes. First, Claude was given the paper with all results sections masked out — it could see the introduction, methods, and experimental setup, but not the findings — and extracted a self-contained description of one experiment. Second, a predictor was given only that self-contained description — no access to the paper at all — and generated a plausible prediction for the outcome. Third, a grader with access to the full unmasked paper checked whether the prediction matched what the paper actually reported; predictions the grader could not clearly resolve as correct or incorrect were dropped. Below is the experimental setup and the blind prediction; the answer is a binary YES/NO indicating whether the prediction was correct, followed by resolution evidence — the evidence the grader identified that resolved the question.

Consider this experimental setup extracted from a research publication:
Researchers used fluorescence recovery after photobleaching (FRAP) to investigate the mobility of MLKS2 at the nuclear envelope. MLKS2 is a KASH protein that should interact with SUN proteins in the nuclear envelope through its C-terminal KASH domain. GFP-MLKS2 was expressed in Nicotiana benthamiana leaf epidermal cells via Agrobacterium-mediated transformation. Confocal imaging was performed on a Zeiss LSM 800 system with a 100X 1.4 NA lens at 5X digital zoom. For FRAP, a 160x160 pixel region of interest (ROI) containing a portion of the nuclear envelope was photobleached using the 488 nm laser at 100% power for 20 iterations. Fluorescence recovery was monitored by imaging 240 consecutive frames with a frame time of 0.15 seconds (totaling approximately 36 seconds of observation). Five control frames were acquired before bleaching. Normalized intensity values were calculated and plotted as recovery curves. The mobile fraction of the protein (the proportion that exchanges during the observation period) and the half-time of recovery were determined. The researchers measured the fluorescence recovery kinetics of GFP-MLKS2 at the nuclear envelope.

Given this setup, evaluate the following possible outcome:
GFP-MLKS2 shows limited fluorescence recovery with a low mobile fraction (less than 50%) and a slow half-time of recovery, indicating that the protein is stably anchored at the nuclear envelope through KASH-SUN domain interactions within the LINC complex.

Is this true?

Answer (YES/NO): YES